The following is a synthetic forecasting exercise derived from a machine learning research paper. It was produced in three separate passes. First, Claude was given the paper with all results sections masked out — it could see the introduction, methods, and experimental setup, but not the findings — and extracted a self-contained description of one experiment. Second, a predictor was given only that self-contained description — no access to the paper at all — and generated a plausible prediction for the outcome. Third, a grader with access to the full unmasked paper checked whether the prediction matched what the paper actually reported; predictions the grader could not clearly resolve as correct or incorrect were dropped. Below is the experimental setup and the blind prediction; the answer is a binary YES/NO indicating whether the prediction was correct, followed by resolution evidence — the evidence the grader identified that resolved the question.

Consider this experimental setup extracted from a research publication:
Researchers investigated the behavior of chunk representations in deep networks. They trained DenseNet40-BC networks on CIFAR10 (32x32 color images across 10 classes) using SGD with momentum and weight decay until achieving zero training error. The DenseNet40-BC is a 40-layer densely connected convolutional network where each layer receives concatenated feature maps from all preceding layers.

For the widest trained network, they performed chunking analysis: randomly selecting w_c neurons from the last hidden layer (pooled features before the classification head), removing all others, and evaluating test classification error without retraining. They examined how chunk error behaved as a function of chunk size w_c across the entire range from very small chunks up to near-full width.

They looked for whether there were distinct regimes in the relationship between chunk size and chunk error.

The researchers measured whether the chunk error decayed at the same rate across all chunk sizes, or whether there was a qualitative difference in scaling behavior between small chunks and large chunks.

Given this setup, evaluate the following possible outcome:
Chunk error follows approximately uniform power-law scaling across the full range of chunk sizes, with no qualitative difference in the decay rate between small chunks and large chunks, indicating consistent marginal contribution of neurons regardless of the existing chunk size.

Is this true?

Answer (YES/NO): NO